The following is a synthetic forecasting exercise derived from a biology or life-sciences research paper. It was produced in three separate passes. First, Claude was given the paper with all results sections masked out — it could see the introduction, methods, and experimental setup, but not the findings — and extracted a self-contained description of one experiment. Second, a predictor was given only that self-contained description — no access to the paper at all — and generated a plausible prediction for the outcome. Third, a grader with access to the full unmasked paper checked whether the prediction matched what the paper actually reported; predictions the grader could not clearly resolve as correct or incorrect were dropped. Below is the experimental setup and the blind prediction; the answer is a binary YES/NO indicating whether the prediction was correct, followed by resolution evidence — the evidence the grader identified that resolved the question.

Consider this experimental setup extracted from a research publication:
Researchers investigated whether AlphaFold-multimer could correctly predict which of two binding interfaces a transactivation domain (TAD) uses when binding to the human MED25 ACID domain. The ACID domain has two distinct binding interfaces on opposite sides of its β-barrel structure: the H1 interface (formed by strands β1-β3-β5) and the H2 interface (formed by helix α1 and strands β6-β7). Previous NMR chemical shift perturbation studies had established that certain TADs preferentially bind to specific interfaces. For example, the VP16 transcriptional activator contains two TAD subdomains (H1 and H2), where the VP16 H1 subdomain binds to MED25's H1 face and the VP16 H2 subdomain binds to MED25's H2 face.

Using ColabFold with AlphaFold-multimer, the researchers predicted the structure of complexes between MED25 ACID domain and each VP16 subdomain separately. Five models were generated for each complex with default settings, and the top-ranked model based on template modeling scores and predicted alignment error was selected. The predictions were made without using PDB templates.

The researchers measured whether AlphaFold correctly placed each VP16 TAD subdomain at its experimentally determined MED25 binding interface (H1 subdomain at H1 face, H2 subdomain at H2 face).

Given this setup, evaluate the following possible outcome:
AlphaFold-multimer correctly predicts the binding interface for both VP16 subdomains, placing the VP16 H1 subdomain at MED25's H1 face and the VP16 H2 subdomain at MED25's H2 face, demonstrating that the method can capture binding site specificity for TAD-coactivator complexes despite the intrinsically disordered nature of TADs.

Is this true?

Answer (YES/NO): NO